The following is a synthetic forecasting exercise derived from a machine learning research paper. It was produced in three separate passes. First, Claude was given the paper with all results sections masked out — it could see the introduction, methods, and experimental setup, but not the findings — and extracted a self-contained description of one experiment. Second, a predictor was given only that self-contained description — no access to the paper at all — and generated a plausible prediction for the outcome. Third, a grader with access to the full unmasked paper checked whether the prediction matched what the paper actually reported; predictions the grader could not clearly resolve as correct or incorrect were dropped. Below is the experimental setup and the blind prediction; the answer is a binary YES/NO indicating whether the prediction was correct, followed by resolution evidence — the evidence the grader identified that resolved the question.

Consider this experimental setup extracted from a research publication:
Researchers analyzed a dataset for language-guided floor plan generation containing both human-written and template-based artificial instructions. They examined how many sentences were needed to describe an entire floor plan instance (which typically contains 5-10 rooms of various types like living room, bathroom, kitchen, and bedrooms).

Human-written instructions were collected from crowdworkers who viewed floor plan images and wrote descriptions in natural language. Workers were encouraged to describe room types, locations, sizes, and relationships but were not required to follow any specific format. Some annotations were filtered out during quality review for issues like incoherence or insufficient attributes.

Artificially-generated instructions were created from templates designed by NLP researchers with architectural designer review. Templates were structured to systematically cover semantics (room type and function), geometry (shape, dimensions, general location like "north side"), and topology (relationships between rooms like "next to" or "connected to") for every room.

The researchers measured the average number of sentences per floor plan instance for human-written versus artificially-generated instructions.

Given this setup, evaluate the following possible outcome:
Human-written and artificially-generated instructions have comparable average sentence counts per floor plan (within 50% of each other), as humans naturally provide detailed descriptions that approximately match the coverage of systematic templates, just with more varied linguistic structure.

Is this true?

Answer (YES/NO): NO